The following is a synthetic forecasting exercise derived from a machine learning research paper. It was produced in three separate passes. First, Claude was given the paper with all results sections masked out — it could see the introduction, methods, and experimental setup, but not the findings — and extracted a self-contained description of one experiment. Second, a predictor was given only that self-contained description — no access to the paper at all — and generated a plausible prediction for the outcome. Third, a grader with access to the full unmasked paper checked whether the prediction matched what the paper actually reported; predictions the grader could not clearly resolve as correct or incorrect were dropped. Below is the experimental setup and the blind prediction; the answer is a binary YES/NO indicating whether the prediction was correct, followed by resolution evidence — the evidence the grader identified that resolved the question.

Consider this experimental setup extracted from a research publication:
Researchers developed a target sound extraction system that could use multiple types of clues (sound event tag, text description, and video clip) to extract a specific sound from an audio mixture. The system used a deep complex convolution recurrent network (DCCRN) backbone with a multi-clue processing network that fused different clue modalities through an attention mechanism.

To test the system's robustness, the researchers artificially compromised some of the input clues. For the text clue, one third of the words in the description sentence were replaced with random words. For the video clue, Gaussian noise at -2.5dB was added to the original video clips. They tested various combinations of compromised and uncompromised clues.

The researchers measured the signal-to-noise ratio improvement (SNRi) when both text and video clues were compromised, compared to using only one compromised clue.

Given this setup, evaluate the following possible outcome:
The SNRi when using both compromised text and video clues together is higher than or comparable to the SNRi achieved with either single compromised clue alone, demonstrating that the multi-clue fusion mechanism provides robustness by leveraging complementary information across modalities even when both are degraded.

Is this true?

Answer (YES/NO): YES